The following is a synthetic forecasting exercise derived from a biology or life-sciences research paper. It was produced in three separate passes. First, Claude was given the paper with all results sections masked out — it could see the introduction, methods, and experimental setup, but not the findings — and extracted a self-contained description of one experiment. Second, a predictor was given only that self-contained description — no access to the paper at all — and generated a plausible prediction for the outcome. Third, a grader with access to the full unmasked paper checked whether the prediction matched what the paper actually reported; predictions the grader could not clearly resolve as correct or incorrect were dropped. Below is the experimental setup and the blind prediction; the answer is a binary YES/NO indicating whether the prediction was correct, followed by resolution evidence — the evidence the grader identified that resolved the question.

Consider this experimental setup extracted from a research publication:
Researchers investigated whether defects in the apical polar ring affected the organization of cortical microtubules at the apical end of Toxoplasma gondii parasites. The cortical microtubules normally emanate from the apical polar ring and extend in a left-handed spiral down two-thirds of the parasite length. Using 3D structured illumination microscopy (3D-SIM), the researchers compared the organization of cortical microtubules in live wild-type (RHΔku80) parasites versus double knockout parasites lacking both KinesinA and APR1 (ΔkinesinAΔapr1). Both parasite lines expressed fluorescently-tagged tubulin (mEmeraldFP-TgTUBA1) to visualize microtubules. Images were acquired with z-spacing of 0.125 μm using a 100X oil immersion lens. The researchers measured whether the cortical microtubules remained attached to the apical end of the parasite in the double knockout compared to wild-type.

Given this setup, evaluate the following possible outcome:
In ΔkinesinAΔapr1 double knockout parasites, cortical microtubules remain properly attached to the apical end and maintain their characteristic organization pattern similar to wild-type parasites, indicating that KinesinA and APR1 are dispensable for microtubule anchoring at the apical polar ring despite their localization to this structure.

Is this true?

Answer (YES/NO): NO